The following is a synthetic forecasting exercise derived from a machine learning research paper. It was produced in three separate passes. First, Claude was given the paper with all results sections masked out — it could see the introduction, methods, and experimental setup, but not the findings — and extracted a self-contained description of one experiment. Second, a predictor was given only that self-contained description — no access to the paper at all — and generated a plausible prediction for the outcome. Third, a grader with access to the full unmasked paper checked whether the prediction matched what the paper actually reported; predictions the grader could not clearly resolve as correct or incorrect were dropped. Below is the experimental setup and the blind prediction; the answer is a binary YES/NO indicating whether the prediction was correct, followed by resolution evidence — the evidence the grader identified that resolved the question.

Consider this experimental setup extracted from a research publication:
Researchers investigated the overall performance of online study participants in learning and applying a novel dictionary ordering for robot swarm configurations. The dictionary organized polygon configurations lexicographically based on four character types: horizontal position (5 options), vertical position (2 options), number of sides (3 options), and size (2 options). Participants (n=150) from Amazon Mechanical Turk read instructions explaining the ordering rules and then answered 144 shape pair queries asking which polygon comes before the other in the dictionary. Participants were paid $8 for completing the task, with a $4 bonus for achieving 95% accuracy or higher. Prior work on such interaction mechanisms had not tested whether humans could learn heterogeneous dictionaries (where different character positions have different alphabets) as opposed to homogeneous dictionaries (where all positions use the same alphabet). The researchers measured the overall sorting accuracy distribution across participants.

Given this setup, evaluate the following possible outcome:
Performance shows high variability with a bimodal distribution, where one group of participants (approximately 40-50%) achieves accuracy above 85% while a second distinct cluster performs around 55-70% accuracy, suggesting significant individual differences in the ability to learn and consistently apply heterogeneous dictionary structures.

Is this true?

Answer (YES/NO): NO